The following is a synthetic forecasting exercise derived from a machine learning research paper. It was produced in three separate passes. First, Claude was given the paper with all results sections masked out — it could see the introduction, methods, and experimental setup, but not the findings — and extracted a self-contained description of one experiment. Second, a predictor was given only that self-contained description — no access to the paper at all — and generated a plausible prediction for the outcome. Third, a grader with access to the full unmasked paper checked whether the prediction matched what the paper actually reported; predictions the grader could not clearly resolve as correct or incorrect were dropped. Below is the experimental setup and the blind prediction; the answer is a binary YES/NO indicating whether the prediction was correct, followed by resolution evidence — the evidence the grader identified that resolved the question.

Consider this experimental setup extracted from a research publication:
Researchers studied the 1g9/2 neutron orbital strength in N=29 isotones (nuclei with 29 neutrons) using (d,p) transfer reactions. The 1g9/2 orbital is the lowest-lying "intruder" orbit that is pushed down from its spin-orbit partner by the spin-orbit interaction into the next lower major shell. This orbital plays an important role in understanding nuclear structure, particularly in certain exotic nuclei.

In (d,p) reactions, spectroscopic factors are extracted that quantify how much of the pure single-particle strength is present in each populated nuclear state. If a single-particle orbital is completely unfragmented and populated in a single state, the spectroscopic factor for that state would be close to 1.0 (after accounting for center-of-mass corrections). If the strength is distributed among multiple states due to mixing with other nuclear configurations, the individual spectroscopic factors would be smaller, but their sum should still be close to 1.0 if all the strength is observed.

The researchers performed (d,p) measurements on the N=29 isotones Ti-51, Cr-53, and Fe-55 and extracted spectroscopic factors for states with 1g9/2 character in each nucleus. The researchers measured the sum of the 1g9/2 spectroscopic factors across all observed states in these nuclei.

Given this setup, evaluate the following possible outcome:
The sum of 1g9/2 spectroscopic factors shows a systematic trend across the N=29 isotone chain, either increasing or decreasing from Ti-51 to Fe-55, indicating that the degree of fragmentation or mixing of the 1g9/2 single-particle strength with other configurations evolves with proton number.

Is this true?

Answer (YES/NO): YES